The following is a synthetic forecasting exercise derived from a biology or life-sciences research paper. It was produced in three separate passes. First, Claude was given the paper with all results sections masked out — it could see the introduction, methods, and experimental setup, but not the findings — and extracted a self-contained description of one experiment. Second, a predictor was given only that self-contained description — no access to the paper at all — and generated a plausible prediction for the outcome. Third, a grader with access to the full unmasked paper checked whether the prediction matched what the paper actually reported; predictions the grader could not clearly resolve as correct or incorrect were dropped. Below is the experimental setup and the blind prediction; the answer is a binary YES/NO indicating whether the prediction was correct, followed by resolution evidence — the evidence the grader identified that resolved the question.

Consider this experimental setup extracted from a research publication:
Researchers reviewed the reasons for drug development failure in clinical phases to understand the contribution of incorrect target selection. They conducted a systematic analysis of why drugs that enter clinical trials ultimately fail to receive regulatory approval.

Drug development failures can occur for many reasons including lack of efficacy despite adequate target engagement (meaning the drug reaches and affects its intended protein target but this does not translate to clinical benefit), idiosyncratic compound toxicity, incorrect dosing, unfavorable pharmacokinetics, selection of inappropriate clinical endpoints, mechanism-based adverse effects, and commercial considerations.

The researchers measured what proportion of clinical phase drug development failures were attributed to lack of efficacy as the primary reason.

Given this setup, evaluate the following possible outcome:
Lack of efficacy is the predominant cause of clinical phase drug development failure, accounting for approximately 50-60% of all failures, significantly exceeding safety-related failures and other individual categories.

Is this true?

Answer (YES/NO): NO